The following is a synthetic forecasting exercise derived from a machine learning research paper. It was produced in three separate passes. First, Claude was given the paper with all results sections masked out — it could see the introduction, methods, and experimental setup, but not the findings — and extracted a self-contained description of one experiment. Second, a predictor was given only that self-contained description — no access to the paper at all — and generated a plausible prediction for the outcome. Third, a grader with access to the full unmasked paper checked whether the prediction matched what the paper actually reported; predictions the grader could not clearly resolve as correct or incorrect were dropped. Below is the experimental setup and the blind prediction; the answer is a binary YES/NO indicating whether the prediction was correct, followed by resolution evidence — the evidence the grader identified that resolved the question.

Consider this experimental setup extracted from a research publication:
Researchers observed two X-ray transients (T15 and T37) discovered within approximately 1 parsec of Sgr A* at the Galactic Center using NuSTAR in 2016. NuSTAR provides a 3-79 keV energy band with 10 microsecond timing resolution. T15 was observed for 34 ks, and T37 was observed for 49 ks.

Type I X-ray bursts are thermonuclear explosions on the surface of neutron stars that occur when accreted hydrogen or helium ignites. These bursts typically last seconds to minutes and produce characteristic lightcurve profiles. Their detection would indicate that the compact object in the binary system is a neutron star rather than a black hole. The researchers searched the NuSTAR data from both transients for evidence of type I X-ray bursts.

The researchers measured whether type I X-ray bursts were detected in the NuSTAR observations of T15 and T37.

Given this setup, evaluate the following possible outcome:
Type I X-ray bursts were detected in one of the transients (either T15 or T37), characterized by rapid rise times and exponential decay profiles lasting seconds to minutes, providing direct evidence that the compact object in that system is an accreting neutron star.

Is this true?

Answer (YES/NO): NO